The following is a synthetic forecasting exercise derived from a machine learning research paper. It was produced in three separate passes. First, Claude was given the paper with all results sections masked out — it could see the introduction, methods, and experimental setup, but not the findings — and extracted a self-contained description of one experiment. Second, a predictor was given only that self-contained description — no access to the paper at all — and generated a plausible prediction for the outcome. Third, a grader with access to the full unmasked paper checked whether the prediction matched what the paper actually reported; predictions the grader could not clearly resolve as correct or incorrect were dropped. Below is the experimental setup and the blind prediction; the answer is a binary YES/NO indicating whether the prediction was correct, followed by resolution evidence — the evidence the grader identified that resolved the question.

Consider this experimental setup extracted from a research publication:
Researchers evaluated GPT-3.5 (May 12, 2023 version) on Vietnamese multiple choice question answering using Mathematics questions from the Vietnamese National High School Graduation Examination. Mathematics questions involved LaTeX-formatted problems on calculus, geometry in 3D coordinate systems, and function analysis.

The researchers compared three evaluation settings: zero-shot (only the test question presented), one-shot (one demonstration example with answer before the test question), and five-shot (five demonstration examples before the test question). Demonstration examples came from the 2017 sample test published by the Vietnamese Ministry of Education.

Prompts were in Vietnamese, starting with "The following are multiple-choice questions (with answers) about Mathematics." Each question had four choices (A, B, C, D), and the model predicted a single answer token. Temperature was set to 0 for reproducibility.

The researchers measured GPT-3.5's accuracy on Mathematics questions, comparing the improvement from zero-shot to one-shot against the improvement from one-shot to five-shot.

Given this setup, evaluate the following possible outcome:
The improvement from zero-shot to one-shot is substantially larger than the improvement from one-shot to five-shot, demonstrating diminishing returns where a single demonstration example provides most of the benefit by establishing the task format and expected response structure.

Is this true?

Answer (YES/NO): YES